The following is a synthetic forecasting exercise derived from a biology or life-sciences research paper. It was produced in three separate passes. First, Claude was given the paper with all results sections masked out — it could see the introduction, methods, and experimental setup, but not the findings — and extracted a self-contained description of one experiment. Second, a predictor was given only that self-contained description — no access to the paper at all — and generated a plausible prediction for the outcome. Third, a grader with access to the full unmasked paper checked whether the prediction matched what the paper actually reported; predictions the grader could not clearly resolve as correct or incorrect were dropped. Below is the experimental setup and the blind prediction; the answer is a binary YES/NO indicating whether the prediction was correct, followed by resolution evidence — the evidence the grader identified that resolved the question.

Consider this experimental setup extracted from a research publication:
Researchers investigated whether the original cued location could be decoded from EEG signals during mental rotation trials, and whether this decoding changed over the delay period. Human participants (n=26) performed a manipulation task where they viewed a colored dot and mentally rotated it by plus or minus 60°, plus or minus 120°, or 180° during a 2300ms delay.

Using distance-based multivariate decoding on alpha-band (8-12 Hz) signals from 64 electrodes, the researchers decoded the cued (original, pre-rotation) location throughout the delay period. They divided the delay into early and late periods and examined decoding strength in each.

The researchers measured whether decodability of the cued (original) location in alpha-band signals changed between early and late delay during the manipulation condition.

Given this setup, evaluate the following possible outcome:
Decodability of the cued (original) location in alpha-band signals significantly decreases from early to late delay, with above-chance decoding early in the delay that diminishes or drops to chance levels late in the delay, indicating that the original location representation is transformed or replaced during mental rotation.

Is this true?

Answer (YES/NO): YES